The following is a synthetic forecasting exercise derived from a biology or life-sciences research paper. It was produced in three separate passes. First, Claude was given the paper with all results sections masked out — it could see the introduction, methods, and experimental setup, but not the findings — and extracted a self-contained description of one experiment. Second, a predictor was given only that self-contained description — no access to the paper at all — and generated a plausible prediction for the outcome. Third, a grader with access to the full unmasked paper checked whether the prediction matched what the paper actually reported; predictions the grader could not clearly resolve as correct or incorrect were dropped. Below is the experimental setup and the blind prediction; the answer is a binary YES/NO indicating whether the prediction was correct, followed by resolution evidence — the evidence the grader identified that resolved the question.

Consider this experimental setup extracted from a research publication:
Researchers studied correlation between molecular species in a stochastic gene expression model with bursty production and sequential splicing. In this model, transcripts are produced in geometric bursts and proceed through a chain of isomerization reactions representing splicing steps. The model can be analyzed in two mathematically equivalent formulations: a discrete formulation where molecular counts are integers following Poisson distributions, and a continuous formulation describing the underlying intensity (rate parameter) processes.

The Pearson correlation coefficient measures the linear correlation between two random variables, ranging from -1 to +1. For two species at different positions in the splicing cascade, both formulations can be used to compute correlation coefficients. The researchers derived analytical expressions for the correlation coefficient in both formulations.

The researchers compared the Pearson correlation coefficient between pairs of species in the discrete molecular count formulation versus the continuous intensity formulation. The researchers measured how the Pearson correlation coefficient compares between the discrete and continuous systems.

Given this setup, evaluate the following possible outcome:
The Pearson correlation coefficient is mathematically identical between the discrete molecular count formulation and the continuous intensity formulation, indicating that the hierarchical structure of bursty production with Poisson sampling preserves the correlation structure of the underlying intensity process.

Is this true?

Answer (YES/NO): NO